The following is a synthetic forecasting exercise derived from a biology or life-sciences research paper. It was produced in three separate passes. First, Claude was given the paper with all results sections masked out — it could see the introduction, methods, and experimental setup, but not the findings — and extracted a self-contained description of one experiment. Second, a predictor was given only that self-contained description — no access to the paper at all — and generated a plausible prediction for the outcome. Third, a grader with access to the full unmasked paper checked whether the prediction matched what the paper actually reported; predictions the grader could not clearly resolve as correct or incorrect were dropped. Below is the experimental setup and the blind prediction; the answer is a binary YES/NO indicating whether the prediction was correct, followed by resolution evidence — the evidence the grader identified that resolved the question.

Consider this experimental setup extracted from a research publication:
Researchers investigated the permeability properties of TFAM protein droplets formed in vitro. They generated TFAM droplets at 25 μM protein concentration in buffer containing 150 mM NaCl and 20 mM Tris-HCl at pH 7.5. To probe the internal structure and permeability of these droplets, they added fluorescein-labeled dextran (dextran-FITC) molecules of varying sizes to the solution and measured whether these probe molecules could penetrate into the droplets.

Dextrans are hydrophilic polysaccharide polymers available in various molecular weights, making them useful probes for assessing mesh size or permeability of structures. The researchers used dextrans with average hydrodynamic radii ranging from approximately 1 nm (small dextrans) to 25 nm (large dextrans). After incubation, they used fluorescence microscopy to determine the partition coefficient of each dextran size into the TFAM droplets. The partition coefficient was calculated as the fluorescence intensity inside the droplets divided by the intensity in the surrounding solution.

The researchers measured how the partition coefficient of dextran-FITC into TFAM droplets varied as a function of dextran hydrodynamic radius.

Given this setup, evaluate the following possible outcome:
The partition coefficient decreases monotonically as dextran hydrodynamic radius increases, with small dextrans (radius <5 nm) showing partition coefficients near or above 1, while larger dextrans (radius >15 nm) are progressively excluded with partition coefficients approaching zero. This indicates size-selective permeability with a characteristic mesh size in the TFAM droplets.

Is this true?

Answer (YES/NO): NO